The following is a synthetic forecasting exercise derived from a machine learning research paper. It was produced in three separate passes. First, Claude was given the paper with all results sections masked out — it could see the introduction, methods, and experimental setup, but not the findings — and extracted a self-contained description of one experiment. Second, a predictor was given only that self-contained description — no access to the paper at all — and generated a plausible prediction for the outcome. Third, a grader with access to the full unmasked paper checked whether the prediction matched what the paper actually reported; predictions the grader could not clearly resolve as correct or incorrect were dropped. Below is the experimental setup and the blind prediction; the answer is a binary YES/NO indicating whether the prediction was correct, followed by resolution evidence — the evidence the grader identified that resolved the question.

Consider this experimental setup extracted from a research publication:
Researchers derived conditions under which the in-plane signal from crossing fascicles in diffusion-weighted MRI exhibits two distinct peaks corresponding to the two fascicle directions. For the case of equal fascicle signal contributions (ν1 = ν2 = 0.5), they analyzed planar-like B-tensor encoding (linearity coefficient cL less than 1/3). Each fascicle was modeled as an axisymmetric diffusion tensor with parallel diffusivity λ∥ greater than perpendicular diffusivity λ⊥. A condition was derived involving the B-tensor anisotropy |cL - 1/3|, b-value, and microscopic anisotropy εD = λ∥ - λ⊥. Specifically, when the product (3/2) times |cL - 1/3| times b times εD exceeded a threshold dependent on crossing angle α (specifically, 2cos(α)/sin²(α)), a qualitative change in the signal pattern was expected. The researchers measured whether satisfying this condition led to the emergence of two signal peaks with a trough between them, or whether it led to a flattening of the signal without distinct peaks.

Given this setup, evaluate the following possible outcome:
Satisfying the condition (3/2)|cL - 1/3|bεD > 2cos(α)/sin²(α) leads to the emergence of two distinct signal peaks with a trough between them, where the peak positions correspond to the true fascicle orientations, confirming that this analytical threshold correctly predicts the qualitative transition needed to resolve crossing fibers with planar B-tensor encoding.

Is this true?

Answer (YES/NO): YES